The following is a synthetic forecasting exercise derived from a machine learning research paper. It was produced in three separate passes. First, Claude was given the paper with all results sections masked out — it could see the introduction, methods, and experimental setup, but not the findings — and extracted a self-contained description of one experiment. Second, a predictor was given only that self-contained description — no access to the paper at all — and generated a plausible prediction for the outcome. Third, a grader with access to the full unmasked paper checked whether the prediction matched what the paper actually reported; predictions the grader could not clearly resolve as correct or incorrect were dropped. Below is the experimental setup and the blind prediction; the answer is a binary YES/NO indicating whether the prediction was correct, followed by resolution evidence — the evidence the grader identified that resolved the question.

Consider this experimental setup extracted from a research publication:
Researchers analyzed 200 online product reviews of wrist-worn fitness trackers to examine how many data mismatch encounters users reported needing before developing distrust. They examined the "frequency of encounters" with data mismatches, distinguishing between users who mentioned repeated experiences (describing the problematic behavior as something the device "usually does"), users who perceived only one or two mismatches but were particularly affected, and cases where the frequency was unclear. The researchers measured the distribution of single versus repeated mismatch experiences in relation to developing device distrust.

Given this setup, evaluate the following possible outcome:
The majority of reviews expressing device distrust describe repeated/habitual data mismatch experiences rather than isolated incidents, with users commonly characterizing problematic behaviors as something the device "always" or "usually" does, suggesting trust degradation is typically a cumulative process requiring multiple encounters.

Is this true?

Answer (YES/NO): NO